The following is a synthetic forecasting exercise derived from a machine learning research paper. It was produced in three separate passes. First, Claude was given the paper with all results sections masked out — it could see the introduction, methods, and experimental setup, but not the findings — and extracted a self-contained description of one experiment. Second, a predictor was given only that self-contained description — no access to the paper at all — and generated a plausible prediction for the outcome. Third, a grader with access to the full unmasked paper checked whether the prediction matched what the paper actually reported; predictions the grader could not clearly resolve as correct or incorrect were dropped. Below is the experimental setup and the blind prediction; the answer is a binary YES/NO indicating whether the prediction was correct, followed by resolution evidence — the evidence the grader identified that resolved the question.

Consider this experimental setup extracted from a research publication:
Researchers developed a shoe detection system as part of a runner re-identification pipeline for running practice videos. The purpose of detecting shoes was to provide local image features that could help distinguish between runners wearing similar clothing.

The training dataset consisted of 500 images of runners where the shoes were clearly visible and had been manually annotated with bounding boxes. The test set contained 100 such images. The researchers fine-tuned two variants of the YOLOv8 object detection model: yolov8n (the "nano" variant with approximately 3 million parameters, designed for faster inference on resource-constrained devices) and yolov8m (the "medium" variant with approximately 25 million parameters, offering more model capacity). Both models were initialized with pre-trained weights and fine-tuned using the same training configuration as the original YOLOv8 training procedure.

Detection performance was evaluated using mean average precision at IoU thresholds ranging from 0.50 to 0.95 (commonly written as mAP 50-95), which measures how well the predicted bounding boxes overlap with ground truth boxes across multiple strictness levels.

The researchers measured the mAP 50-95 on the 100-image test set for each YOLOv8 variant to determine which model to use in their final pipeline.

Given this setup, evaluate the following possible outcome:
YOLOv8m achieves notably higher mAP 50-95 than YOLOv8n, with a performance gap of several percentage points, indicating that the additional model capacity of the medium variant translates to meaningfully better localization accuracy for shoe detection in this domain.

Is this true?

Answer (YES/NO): NO